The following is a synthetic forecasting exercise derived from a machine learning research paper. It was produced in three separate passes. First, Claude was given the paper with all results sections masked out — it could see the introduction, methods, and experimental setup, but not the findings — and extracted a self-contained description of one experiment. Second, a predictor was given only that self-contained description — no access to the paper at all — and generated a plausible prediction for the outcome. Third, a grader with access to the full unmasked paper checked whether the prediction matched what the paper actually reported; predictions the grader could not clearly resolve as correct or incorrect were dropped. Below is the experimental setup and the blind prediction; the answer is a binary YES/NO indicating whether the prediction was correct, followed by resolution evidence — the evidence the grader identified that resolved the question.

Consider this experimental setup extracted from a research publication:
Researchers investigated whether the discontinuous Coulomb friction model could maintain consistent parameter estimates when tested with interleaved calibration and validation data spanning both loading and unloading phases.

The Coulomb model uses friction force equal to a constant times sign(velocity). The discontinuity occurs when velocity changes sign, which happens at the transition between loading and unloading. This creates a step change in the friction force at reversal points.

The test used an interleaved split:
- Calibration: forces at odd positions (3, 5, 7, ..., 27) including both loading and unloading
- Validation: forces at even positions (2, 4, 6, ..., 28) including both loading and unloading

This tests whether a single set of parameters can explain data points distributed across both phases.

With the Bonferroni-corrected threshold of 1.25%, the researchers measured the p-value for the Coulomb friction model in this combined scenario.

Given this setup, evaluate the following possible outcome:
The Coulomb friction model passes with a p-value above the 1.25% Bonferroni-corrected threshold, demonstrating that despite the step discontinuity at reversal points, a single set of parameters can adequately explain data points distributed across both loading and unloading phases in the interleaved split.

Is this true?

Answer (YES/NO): NO